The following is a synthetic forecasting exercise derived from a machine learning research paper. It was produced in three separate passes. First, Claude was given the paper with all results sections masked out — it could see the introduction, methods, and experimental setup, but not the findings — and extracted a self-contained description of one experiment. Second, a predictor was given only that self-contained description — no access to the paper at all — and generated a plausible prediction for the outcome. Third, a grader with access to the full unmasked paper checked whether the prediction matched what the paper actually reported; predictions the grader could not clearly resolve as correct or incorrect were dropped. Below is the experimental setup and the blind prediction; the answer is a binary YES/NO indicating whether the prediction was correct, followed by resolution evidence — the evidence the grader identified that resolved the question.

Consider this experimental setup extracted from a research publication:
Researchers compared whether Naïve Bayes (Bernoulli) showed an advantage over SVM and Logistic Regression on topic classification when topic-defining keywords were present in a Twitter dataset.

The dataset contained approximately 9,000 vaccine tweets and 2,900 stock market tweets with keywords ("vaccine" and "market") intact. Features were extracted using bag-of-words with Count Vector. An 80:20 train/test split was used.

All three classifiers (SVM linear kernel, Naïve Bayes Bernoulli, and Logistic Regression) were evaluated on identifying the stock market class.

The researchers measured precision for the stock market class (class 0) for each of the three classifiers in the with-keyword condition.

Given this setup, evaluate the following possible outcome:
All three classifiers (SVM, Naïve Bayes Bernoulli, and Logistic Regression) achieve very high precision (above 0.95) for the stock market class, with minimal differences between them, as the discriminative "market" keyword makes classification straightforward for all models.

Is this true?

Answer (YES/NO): YES